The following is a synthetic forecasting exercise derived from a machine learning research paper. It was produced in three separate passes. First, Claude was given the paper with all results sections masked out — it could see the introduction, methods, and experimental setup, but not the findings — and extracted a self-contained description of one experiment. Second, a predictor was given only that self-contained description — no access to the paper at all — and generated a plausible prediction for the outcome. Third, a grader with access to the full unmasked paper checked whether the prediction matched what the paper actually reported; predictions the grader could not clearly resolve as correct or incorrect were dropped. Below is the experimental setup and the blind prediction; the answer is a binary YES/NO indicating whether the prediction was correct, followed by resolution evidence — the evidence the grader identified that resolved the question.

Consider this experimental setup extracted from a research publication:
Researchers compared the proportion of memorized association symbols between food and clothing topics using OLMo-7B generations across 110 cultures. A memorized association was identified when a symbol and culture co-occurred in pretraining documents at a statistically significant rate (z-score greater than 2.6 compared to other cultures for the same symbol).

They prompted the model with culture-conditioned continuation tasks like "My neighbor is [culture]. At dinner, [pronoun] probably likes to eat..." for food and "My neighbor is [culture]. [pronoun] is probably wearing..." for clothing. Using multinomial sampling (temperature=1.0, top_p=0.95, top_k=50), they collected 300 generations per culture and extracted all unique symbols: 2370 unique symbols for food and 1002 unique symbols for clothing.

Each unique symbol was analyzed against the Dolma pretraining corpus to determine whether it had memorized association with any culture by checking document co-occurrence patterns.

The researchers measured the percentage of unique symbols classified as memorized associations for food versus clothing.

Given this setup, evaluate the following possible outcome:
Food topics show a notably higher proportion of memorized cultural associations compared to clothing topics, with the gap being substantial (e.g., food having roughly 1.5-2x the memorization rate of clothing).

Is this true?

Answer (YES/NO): YES